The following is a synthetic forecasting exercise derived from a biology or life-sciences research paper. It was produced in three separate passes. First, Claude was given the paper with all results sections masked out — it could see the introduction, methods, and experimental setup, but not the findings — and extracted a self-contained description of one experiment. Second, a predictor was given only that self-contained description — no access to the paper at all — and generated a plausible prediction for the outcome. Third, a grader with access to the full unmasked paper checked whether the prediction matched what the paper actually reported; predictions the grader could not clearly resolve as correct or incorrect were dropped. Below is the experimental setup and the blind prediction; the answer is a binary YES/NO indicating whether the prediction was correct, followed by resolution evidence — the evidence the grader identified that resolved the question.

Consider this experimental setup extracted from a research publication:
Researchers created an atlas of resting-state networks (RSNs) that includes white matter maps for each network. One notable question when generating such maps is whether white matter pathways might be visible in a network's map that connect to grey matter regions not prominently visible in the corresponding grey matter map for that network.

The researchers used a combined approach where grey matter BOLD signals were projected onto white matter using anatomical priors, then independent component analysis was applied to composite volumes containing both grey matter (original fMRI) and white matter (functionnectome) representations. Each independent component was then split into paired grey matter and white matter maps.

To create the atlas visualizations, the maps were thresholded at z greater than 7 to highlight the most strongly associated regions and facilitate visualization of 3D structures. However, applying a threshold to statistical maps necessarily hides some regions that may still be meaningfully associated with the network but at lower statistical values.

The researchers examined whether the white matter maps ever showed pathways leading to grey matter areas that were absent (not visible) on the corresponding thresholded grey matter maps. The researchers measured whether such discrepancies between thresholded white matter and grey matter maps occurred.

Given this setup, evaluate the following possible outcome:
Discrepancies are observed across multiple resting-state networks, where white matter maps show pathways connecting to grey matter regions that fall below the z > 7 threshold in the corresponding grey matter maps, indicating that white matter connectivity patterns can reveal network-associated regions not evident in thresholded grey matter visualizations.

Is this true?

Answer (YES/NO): YES